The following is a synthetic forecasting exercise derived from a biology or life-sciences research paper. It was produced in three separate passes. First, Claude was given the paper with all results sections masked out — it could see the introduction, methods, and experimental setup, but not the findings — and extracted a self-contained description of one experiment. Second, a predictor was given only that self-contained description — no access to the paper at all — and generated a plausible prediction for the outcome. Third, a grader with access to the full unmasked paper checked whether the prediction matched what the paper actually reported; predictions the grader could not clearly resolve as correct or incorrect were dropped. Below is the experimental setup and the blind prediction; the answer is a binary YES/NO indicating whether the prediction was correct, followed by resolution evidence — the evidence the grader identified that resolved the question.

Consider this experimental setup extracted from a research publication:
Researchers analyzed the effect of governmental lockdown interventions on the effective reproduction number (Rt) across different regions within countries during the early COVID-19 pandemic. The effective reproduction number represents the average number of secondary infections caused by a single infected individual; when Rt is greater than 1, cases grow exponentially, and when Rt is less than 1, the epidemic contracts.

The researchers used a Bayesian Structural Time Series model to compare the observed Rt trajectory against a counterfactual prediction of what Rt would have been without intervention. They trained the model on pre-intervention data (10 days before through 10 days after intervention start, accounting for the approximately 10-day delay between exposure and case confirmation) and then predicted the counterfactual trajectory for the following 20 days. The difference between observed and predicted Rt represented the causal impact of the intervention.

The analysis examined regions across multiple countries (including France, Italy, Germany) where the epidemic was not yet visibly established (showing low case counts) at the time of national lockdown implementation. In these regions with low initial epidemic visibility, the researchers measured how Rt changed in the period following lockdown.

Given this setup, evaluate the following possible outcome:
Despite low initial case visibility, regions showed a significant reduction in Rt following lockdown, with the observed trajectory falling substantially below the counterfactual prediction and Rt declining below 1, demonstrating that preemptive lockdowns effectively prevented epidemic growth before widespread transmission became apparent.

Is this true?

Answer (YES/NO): NO